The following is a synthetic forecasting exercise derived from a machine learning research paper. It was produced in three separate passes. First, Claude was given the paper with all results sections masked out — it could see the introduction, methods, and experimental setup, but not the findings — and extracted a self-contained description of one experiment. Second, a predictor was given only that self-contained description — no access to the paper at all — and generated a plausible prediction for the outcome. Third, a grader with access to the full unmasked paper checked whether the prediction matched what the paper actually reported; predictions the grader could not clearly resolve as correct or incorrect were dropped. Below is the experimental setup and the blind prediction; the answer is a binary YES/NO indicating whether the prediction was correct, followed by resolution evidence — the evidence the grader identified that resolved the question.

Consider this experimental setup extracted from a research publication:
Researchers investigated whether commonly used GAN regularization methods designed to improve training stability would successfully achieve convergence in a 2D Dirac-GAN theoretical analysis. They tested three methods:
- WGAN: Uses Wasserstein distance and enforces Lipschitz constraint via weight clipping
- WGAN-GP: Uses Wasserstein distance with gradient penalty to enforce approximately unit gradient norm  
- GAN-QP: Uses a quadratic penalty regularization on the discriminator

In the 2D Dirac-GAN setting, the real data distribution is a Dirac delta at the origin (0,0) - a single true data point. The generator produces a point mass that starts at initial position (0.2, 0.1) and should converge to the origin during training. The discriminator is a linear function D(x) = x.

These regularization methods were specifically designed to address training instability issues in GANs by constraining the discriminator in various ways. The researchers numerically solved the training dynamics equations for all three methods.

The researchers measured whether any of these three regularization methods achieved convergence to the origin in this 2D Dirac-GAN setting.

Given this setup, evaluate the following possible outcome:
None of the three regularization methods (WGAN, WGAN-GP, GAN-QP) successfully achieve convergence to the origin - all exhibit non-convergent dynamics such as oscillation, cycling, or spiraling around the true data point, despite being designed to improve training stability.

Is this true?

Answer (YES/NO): YES